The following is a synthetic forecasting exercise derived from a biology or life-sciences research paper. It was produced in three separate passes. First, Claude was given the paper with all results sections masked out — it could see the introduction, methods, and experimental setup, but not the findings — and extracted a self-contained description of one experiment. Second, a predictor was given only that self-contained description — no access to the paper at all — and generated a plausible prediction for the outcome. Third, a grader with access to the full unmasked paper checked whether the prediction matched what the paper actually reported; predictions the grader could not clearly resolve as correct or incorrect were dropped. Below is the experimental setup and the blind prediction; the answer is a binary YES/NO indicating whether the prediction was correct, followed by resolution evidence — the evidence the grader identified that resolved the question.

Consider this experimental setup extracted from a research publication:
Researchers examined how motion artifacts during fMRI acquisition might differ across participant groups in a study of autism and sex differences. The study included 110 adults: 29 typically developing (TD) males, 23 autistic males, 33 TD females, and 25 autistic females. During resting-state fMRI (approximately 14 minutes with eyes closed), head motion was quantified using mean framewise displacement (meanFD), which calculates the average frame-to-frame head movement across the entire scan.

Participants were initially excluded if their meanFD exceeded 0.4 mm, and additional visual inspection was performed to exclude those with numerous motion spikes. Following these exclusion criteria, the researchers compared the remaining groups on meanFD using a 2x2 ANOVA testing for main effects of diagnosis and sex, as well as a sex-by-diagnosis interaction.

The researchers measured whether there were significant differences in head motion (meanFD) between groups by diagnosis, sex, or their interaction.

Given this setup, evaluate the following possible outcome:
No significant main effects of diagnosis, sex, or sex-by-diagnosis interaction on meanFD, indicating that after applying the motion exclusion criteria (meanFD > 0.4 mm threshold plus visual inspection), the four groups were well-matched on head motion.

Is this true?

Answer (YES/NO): YES